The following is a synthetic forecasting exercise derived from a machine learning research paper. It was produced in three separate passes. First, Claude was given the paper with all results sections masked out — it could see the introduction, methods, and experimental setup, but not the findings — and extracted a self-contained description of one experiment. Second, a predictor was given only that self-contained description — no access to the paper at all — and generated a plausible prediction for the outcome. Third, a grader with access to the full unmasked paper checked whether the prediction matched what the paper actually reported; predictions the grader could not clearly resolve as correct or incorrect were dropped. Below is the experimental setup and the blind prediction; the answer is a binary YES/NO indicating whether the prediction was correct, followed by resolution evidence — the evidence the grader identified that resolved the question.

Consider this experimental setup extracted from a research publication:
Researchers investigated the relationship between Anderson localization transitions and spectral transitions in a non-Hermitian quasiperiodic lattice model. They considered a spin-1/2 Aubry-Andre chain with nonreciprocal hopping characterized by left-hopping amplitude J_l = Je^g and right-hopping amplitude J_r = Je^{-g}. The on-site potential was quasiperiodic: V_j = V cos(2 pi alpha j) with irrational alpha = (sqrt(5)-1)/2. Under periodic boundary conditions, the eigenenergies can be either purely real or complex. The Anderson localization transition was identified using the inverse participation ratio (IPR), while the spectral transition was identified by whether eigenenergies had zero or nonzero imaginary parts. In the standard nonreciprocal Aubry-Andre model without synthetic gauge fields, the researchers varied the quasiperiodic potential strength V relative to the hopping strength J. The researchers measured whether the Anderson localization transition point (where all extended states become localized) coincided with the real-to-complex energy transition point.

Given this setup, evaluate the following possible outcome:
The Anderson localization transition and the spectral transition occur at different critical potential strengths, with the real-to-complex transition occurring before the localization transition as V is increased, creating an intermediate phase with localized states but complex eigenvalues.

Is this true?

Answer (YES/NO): NO